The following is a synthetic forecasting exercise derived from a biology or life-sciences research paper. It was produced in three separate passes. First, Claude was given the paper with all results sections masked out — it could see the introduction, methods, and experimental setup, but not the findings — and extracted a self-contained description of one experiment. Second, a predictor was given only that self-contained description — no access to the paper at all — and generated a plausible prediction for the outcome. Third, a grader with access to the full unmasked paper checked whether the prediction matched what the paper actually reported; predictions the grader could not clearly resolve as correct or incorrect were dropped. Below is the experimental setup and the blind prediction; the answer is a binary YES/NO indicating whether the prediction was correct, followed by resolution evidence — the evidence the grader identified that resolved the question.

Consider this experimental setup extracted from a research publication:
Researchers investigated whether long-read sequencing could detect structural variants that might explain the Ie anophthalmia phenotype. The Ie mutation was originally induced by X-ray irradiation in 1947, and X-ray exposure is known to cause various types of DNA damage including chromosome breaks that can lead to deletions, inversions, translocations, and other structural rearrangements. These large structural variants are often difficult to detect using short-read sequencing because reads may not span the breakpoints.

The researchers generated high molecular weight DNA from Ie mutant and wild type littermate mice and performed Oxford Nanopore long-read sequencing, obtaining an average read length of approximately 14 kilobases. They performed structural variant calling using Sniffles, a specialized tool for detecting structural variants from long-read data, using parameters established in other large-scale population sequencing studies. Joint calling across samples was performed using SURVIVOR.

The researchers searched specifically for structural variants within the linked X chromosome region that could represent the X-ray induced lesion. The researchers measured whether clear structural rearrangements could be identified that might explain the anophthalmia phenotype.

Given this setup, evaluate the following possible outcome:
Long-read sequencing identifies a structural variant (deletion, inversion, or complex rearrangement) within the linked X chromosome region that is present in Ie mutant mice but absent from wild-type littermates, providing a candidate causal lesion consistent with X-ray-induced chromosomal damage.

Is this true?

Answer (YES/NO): NO